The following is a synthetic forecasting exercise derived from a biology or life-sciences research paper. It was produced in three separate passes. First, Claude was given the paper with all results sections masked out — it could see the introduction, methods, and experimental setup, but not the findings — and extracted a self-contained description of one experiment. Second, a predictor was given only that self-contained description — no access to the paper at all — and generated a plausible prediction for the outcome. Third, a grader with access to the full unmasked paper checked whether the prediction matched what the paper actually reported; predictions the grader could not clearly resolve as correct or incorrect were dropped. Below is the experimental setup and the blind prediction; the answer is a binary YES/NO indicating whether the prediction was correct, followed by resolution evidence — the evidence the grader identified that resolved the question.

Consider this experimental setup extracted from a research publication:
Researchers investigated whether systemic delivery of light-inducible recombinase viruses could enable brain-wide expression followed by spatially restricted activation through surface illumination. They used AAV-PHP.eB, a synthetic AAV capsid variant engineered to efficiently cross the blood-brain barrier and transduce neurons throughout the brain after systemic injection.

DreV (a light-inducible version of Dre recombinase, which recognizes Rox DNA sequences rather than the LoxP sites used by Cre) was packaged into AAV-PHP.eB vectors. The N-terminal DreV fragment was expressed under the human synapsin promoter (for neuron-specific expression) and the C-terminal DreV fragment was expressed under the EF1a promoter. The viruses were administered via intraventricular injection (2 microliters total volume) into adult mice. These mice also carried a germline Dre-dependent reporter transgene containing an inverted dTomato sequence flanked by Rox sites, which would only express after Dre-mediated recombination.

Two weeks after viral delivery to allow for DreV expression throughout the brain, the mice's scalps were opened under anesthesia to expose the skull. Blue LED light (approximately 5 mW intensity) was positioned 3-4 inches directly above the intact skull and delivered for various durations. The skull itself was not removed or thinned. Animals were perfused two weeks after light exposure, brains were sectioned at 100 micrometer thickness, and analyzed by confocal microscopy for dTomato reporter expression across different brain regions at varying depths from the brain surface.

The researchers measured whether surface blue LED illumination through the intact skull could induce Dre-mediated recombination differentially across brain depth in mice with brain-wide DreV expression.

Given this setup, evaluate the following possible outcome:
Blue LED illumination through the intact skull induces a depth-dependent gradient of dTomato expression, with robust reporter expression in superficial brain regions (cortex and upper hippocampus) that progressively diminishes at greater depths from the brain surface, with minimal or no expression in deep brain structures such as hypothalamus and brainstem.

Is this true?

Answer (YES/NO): YES